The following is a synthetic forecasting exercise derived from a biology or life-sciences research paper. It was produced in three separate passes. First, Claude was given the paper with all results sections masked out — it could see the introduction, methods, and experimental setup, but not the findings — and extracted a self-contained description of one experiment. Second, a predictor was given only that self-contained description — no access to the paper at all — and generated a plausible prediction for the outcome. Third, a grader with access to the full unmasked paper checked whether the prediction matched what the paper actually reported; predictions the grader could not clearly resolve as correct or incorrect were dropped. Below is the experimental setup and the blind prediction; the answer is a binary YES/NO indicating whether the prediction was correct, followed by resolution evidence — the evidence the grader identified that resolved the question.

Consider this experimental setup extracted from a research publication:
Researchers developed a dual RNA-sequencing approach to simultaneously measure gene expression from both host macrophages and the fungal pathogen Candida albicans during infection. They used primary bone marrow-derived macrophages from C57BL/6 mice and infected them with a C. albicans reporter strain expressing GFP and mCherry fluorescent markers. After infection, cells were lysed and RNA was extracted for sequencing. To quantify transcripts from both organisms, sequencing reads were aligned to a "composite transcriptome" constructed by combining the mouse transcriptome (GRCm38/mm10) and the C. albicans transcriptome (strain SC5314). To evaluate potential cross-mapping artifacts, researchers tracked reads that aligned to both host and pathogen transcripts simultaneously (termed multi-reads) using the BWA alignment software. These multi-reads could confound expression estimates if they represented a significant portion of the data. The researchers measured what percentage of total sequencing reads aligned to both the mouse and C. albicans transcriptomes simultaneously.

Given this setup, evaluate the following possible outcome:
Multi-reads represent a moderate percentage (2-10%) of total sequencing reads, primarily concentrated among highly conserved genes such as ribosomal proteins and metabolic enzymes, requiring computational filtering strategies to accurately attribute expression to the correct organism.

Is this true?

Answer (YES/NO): NO